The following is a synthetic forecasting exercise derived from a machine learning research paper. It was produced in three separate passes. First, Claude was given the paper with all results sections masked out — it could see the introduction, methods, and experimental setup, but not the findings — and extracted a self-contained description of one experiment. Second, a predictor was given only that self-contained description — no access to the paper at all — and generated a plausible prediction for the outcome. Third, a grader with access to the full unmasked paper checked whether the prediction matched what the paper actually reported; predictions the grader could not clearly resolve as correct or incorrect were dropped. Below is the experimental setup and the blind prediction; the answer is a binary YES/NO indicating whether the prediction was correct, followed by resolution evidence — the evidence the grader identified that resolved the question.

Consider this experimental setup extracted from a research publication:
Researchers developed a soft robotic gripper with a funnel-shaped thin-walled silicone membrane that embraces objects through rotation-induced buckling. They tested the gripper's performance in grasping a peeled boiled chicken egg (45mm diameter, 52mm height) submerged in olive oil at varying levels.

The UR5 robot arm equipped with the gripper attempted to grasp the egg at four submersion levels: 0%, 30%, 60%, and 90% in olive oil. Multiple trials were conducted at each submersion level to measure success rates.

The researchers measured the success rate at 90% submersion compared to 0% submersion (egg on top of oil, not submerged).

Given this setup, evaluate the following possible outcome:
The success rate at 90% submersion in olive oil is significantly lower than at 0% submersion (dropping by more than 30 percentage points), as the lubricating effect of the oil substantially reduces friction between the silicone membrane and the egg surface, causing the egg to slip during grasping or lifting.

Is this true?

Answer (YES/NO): NO